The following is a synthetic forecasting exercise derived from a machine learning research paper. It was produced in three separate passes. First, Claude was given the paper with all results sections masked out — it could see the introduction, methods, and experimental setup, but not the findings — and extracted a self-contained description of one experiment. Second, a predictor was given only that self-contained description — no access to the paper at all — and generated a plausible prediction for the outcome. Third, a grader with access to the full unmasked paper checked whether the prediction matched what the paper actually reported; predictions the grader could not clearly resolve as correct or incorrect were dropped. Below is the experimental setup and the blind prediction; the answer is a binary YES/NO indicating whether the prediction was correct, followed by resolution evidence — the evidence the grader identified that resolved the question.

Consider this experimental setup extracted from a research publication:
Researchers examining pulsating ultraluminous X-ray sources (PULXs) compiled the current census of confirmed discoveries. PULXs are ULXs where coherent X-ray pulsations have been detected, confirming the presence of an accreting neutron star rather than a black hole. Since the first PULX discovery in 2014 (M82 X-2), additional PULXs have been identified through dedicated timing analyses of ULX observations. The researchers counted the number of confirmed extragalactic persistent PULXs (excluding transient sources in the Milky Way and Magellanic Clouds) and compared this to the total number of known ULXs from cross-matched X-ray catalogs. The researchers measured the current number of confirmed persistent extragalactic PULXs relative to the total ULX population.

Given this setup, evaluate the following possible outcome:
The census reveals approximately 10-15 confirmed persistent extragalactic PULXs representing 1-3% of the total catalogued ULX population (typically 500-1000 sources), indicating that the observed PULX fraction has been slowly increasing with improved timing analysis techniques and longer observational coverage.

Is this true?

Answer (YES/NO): NO